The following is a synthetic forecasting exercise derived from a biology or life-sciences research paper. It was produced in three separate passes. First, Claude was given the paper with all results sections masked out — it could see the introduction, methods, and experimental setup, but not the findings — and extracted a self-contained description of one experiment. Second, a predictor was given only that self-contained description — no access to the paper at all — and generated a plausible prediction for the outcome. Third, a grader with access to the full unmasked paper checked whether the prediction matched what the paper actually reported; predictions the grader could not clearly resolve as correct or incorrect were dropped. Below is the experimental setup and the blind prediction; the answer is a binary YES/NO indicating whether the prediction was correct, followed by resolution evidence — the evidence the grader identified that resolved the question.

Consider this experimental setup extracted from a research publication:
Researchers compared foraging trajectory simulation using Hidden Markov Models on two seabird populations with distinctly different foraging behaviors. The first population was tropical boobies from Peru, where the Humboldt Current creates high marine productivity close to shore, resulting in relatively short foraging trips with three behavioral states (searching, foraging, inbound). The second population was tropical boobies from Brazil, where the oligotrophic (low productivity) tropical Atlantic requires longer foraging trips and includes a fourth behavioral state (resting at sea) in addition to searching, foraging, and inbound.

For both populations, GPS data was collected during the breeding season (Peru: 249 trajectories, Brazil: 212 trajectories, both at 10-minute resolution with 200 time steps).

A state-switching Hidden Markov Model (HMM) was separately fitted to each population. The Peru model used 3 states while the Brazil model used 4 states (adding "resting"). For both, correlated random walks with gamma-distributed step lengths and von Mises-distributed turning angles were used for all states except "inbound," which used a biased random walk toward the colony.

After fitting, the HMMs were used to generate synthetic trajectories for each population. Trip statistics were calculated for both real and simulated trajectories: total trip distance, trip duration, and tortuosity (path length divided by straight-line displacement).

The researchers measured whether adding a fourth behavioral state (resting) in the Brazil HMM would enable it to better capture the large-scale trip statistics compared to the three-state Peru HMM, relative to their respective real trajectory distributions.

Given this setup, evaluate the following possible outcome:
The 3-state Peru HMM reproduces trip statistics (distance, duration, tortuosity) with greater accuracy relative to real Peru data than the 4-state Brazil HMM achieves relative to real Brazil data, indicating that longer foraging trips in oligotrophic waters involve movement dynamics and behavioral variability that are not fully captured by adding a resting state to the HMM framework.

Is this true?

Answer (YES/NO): NO